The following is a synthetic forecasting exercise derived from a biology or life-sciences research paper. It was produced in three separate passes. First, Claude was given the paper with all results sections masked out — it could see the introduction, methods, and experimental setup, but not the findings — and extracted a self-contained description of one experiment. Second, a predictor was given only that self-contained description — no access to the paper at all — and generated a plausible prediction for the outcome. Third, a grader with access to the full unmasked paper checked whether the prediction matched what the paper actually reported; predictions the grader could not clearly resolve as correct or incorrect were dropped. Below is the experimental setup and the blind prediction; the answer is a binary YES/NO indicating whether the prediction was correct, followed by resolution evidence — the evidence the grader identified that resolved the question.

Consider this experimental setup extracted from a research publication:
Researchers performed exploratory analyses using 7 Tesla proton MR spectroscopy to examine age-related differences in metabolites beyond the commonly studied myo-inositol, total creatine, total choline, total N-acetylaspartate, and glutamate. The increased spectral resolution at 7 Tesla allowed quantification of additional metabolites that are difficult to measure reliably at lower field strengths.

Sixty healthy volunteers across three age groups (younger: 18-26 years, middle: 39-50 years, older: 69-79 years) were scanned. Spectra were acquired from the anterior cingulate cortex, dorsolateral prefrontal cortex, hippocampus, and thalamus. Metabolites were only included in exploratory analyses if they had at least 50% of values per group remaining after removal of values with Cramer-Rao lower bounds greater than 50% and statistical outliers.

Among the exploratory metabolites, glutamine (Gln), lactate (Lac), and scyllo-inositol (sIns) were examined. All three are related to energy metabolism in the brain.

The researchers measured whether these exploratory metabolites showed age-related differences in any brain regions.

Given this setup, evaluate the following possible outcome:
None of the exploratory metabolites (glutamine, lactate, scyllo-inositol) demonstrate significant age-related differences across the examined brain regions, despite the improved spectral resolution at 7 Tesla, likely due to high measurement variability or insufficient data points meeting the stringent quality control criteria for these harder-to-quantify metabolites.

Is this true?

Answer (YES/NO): NO